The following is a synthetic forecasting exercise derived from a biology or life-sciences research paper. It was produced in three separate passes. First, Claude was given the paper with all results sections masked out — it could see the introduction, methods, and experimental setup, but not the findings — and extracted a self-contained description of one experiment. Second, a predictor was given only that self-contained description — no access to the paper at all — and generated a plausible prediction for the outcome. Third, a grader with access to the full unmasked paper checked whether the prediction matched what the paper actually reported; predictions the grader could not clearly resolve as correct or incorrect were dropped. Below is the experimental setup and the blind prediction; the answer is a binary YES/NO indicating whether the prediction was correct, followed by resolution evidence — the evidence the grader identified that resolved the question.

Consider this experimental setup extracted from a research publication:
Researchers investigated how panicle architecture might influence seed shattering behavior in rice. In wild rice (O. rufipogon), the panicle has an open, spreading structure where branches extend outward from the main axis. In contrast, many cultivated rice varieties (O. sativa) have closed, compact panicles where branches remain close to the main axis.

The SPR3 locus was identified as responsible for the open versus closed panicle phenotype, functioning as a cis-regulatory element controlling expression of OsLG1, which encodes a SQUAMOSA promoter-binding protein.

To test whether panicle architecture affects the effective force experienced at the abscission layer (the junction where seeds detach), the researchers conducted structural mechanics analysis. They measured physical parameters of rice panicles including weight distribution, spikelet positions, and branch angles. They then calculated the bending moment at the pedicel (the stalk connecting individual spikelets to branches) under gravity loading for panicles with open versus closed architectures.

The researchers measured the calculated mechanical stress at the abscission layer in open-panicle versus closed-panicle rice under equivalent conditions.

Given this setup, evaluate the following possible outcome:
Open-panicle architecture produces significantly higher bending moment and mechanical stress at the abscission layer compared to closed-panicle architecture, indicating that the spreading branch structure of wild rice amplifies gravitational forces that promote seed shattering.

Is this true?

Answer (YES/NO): YES